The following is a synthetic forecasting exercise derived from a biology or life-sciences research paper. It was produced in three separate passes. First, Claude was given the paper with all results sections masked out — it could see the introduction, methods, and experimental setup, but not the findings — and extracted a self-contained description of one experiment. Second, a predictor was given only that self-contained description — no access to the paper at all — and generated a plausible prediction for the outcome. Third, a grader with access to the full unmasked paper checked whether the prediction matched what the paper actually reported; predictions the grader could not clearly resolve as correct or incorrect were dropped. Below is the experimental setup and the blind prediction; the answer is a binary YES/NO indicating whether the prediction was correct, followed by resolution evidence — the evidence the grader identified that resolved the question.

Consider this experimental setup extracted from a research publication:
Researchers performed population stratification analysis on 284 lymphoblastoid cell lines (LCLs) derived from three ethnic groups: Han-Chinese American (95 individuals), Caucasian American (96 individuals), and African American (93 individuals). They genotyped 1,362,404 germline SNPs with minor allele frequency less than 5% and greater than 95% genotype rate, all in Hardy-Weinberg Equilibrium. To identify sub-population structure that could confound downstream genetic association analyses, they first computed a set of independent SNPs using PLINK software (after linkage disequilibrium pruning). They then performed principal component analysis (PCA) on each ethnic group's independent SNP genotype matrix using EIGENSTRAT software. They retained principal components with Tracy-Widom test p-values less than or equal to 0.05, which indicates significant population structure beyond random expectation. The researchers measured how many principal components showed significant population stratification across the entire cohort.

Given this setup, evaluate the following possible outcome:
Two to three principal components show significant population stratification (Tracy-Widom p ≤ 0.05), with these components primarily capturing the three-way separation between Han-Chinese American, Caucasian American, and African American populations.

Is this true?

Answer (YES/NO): NO